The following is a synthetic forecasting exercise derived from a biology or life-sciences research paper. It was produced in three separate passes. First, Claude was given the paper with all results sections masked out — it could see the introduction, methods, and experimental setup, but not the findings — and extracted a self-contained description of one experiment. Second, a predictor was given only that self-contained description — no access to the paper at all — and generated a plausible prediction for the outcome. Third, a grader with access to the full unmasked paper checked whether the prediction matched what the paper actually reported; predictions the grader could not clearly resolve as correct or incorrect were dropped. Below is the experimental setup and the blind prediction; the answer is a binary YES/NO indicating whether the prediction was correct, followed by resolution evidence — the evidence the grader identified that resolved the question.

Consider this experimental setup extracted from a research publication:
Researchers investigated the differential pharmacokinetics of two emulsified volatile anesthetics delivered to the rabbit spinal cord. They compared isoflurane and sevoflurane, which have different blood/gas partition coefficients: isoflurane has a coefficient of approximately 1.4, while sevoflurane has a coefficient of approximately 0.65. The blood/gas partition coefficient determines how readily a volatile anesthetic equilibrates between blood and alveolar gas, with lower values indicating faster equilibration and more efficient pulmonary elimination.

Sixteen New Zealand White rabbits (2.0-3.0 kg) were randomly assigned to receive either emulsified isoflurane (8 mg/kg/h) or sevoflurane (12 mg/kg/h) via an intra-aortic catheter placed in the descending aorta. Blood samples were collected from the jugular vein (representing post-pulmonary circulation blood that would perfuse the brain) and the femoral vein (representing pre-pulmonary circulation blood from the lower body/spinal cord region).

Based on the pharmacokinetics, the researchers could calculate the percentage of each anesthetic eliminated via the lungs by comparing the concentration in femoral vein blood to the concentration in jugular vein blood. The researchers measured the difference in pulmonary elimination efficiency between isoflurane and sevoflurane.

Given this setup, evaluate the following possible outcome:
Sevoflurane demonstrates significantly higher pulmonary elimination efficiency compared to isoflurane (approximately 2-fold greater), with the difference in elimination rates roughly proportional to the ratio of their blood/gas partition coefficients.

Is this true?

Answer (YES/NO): NO